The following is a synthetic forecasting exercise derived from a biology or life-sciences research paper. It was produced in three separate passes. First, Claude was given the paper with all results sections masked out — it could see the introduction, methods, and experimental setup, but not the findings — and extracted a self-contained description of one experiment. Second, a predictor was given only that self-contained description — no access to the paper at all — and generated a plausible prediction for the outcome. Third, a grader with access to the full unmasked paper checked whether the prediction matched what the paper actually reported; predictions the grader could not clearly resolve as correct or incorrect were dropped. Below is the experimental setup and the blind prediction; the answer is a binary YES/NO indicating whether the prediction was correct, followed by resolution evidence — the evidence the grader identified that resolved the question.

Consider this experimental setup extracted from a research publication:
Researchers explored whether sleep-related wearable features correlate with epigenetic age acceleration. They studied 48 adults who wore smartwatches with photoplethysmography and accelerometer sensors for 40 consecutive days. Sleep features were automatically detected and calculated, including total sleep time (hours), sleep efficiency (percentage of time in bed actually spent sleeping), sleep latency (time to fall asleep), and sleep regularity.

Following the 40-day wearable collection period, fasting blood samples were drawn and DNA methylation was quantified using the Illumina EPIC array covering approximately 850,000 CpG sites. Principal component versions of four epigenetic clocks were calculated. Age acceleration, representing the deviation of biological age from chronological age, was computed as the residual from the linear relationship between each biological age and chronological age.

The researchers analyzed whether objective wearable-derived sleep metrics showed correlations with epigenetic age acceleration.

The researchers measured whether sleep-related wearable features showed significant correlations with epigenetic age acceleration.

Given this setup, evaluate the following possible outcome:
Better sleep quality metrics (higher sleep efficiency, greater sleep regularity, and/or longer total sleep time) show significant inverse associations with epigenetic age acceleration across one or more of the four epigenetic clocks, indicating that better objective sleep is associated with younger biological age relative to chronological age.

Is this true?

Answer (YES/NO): NO